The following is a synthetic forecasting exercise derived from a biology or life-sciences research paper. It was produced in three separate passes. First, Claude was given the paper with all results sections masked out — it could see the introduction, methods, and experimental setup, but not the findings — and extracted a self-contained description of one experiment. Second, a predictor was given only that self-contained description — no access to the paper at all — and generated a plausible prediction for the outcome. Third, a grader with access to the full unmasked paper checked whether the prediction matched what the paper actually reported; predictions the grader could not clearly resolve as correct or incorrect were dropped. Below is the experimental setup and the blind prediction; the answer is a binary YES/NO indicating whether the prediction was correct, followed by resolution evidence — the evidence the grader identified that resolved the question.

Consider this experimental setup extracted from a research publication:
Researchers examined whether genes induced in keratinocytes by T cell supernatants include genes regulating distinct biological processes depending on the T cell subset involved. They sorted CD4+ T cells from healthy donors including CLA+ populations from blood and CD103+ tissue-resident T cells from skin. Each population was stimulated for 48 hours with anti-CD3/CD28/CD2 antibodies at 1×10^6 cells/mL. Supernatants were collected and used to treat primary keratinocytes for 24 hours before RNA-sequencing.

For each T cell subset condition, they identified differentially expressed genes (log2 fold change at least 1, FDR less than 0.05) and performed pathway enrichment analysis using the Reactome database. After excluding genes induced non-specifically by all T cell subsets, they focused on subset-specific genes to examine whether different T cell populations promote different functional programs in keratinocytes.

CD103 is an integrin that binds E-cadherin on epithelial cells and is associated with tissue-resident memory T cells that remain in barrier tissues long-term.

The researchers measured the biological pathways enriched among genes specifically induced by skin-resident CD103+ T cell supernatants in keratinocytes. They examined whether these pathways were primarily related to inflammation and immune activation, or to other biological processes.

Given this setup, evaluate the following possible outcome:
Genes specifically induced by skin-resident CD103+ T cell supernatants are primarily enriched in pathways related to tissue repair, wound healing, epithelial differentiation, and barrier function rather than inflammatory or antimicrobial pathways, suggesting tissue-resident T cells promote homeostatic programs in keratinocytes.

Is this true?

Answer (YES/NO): NO